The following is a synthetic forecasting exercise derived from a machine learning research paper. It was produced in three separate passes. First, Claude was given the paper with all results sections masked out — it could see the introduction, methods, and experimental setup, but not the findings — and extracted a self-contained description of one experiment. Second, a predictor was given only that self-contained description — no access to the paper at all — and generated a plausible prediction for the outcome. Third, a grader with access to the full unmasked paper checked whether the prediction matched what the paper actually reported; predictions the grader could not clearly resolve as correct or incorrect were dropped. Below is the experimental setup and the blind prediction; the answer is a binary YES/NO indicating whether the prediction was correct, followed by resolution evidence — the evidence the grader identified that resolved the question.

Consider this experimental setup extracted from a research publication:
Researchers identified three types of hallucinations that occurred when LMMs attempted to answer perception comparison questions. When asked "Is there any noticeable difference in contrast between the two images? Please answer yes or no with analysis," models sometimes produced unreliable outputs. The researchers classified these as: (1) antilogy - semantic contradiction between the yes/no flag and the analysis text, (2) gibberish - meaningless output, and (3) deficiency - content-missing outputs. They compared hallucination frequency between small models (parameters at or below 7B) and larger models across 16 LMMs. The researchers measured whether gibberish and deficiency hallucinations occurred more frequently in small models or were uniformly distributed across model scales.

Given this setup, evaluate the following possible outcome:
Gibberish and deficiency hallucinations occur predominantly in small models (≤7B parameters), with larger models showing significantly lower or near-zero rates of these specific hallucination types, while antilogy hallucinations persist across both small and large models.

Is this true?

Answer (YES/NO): YES